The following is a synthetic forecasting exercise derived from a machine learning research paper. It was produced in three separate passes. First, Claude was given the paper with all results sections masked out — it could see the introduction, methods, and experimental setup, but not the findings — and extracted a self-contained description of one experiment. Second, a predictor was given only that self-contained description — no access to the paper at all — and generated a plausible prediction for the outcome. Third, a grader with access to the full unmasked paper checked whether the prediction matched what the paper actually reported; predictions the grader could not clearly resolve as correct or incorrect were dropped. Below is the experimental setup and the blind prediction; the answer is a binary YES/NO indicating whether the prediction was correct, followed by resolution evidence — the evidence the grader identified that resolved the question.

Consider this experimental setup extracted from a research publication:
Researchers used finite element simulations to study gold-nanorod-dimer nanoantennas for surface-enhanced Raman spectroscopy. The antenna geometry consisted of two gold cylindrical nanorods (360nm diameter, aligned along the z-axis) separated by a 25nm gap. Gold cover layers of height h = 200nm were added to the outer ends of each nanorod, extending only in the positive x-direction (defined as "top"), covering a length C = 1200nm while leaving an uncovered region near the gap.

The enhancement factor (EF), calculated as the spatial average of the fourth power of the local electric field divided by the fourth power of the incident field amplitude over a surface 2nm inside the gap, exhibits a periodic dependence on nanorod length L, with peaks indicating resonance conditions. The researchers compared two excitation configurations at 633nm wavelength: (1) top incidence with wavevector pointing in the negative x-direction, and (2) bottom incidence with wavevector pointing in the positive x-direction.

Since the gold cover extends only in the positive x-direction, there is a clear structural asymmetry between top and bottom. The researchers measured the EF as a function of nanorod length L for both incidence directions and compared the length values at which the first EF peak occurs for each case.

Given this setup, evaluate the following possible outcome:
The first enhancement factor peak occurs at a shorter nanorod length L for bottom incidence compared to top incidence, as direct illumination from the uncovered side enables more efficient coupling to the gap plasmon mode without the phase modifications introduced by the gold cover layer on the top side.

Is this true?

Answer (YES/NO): NO